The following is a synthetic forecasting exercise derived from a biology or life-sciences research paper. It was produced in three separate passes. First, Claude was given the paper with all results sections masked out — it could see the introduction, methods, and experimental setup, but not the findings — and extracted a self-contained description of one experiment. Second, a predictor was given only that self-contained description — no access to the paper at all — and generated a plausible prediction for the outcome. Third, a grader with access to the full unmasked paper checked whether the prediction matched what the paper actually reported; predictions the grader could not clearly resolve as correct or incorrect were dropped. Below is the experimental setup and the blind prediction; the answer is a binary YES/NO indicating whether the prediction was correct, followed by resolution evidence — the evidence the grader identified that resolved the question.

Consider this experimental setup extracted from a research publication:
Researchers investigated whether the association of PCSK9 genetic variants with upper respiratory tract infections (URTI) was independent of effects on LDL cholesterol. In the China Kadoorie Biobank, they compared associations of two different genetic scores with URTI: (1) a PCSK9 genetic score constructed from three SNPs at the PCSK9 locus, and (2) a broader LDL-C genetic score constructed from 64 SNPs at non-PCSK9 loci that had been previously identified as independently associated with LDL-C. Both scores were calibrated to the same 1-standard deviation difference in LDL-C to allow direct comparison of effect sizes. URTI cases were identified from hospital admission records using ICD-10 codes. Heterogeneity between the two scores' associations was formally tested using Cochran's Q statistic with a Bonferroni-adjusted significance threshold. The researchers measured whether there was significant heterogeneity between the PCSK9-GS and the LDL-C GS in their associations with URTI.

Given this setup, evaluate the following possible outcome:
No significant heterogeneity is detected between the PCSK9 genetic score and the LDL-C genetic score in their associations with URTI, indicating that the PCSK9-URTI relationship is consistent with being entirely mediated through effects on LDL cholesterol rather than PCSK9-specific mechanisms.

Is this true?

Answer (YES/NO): NO